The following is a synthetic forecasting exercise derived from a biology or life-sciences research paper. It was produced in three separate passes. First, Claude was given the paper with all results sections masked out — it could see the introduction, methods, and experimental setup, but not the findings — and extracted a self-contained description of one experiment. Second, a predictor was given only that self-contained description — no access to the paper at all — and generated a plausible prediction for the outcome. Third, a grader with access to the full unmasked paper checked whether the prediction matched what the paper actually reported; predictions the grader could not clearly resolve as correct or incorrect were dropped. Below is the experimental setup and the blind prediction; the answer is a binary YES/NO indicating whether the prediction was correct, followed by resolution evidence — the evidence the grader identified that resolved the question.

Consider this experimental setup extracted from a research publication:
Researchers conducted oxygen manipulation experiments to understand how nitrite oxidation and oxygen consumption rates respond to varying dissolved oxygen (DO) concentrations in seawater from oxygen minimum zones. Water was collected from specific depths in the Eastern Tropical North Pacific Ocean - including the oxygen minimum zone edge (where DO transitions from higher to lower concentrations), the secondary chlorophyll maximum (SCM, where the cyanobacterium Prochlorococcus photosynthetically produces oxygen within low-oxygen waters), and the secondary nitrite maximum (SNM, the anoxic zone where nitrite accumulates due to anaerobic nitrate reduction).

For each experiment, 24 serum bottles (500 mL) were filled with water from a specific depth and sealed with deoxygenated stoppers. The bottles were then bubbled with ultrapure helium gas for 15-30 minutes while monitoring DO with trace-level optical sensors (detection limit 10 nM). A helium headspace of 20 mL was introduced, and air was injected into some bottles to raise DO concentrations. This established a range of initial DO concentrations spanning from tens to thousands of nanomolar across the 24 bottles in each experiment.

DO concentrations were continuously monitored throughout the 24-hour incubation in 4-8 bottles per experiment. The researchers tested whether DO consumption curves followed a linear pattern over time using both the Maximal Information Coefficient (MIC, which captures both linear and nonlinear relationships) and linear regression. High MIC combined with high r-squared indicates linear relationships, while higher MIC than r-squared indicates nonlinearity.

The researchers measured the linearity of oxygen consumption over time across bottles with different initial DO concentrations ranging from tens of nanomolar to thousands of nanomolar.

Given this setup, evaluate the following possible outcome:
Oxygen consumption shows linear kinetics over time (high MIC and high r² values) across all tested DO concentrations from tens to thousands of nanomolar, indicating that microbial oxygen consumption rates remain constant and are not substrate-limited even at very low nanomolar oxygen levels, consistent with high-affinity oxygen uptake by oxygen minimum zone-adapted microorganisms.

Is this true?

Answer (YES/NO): NO